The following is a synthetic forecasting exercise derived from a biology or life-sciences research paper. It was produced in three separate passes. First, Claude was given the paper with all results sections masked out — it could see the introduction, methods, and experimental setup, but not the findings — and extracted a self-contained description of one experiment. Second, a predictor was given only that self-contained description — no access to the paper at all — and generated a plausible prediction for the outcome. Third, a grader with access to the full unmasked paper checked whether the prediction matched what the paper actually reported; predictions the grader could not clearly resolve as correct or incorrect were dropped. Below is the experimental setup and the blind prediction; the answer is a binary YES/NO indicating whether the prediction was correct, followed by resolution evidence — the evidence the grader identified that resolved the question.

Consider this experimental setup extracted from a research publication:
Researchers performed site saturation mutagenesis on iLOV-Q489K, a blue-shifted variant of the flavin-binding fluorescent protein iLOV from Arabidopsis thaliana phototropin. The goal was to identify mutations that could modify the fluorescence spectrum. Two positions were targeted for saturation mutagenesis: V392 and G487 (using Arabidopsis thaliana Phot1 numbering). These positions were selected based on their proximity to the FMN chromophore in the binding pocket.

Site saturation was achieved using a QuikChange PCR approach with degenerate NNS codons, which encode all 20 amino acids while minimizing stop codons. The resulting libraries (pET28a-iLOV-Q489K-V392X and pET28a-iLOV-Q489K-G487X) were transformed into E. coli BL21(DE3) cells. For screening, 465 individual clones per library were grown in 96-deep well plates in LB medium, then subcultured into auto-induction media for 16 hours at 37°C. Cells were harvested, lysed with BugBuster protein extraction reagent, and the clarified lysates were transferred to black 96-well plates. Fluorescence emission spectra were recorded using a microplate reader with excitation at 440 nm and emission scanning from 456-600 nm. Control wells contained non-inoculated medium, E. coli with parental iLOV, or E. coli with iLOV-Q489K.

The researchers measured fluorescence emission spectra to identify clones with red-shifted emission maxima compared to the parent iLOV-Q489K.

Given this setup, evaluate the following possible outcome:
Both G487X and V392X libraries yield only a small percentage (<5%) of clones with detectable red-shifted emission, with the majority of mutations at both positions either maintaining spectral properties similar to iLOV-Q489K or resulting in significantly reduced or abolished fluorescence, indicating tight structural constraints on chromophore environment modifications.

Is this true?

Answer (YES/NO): YES